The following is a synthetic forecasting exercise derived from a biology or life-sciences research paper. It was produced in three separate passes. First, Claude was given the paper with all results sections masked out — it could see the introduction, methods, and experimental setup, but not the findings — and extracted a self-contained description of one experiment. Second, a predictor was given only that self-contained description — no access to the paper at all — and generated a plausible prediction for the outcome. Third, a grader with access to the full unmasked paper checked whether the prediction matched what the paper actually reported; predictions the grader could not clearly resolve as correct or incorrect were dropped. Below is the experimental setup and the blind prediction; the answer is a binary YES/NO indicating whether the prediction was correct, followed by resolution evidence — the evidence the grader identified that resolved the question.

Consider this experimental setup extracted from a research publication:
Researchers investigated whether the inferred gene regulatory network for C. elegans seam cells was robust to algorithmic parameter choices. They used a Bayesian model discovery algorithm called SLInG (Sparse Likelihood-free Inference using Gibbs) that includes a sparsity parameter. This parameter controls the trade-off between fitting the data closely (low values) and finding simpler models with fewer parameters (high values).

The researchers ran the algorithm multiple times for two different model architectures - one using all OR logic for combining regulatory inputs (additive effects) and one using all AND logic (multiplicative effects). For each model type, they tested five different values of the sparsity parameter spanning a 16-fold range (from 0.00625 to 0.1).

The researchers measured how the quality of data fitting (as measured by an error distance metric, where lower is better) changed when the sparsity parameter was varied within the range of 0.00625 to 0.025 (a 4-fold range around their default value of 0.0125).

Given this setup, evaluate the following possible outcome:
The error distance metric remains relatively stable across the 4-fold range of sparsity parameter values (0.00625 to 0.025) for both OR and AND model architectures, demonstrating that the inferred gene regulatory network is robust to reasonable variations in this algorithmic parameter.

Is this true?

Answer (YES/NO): YES